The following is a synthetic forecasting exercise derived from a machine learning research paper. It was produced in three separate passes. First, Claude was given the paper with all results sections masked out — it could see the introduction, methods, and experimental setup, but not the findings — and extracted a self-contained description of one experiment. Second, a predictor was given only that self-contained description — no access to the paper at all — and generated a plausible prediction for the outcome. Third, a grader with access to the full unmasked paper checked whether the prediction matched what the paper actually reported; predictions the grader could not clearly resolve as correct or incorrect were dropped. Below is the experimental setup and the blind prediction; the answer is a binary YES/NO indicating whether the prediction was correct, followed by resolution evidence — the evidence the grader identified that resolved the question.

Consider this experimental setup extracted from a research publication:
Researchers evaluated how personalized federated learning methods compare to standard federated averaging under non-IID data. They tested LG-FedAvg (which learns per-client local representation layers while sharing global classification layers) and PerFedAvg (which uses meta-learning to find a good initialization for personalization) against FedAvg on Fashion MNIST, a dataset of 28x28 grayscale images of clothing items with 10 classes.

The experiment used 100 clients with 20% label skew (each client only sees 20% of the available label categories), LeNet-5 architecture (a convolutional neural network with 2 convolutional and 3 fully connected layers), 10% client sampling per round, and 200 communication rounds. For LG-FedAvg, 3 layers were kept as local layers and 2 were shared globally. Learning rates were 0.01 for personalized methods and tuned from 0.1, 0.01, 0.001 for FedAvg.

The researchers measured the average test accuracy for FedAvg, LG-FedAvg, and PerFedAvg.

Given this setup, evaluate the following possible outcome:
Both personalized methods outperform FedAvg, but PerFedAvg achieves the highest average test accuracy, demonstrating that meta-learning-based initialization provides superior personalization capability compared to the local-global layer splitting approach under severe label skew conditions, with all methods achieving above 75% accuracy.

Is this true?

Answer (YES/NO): YES